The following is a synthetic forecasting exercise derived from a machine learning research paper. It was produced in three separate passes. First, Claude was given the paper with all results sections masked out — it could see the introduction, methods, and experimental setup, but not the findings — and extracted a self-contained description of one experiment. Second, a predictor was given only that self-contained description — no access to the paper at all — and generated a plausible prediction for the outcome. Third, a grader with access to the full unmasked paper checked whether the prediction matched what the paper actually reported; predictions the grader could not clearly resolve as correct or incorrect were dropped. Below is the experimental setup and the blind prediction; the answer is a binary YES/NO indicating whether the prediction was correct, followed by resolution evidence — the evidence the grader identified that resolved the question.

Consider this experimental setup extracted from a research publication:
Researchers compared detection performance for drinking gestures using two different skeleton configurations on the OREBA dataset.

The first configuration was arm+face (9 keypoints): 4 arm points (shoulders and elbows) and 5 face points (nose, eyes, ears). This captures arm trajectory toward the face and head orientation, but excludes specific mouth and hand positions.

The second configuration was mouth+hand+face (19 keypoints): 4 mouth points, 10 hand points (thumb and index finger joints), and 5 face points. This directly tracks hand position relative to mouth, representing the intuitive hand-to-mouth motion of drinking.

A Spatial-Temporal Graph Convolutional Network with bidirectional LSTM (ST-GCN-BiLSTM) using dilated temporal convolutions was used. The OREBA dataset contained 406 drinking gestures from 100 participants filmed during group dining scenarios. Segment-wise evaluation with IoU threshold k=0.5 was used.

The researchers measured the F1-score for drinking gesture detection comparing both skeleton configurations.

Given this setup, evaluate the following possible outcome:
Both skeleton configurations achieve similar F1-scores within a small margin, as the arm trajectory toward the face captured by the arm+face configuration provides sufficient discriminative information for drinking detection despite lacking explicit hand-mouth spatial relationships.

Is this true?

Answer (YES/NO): NO